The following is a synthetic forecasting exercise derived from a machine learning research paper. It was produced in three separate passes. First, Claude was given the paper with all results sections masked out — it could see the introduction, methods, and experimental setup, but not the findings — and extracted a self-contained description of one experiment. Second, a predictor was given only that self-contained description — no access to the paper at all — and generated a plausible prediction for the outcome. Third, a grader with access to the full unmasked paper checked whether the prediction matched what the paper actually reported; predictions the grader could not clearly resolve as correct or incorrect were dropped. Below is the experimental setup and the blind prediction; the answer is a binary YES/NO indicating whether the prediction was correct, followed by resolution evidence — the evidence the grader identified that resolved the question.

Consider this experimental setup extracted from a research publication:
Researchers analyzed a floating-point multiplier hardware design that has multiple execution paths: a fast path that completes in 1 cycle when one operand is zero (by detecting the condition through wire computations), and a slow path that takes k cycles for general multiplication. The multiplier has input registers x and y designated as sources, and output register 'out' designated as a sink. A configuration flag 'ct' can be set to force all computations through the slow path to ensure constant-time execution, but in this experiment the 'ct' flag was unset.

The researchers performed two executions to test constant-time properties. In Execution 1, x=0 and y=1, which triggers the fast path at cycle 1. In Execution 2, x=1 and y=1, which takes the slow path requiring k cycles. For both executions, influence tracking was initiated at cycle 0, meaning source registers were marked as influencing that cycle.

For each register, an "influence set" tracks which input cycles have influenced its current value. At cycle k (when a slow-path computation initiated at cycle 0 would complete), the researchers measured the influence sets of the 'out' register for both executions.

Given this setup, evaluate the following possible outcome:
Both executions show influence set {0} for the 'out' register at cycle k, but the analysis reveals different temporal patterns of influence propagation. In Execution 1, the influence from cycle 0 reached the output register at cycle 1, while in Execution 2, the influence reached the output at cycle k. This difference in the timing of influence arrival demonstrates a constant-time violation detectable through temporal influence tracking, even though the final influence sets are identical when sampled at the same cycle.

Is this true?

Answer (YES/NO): NO